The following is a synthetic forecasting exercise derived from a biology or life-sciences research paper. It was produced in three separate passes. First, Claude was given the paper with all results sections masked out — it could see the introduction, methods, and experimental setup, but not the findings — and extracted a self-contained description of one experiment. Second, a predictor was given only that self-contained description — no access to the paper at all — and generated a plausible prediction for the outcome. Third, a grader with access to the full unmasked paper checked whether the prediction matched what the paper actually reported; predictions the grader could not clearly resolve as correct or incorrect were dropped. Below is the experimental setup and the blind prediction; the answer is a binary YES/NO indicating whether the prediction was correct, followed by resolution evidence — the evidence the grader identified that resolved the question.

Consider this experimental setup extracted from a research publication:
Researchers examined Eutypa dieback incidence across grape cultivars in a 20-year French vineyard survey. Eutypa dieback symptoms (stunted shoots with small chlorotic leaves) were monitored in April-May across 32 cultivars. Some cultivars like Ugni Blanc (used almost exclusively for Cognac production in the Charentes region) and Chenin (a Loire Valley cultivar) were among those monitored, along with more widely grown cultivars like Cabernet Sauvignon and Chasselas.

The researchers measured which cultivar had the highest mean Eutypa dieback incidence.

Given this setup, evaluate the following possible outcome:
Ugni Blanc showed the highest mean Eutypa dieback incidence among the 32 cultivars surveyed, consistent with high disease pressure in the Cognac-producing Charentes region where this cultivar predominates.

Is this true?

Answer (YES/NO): YES